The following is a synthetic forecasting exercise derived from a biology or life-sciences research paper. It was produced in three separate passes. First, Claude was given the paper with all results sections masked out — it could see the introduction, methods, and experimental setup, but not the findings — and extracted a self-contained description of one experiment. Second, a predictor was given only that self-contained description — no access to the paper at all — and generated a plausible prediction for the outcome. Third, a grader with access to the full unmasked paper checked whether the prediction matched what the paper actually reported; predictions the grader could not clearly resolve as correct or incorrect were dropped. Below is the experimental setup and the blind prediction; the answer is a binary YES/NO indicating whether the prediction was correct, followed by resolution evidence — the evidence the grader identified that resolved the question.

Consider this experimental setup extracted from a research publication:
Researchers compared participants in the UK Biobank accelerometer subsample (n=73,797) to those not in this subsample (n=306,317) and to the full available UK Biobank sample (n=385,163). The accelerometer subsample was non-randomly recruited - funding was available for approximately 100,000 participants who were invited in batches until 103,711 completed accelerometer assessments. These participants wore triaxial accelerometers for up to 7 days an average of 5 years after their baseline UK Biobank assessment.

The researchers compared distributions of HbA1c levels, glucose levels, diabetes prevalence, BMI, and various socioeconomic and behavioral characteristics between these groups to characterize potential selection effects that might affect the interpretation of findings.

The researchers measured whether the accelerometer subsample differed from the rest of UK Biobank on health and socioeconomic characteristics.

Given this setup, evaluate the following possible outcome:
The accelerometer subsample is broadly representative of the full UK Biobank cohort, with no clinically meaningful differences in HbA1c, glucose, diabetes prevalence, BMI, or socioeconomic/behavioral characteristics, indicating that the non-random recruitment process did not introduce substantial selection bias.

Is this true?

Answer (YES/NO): NO